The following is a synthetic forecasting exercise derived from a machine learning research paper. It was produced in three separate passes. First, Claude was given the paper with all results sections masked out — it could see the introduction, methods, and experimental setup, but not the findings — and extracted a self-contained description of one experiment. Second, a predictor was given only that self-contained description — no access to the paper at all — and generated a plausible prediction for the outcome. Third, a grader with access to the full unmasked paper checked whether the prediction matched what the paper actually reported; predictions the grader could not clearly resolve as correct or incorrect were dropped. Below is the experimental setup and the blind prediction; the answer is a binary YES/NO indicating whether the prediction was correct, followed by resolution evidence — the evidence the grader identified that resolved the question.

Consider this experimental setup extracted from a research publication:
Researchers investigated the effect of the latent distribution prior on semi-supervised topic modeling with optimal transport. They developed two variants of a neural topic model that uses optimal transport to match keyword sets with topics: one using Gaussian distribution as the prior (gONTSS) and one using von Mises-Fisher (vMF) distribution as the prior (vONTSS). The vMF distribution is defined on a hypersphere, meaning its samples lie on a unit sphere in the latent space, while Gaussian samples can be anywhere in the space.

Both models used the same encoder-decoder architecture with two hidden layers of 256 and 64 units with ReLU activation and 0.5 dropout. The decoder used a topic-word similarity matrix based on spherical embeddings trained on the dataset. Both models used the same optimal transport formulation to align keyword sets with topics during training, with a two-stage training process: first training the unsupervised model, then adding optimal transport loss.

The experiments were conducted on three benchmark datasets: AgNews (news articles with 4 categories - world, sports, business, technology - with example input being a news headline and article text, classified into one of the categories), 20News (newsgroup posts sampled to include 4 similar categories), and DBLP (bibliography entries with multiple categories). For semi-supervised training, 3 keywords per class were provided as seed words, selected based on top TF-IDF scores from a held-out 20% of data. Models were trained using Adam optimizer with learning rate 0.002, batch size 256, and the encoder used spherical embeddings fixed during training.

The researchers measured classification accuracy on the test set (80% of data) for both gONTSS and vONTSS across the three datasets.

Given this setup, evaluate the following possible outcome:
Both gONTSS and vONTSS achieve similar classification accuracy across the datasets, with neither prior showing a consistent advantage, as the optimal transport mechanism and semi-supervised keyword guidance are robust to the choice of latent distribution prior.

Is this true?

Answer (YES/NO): NO